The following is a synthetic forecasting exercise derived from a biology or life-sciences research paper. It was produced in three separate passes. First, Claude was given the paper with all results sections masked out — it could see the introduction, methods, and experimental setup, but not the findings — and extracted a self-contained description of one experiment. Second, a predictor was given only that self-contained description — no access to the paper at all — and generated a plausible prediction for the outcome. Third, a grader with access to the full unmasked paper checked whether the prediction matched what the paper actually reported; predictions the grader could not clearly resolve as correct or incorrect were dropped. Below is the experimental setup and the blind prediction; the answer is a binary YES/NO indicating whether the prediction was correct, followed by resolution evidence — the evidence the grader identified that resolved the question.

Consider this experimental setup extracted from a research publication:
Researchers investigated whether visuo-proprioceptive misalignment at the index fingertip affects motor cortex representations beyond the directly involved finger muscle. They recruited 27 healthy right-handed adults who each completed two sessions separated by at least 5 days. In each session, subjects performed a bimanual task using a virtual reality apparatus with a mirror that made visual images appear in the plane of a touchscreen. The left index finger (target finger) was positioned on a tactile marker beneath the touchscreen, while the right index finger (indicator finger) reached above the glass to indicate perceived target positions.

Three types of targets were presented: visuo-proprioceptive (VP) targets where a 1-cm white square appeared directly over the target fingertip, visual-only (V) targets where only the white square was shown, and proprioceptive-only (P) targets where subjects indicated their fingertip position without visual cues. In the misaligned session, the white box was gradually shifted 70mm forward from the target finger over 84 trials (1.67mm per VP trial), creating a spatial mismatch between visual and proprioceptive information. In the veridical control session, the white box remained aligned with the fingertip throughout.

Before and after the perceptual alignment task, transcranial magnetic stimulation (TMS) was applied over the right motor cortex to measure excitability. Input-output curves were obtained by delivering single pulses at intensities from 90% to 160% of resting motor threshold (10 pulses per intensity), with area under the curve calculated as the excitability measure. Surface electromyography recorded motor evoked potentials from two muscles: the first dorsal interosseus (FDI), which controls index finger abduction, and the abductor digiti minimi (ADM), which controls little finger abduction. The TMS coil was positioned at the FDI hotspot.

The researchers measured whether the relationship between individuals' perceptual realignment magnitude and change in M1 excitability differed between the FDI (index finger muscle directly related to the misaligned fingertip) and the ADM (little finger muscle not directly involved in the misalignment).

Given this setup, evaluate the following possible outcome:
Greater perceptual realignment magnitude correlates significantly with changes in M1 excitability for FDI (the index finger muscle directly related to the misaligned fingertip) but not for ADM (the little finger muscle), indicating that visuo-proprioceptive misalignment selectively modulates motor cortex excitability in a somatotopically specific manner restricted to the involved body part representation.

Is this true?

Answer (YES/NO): NO